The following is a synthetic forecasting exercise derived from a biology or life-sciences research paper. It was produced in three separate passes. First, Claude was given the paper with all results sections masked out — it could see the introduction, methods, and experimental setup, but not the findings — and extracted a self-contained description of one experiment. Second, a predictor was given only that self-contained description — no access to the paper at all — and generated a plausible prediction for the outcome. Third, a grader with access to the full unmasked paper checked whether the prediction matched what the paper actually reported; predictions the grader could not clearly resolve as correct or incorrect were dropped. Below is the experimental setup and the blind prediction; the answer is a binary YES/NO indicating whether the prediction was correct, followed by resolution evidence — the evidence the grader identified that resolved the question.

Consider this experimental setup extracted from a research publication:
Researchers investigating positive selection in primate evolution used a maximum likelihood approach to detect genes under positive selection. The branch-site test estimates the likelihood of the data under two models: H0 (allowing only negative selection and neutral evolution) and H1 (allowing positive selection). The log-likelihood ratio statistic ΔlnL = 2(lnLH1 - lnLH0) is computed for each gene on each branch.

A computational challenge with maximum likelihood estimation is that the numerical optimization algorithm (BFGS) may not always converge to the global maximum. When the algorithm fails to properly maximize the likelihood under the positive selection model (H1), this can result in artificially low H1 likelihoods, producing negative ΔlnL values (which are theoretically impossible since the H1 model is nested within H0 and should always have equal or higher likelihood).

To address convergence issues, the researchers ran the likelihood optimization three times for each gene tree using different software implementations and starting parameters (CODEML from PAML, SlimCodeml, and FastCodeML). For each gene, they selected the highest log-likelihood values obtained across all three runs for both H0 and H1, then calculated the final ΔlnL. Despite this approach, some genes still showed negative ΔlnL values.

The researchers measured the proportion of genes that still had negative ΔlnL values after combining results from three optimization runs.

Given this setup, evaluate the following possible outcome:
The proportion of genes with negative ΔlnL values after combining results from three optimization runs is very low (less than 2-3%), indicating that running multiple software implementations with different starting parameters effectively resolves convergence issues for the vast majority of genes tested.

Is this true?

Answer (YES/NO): NO